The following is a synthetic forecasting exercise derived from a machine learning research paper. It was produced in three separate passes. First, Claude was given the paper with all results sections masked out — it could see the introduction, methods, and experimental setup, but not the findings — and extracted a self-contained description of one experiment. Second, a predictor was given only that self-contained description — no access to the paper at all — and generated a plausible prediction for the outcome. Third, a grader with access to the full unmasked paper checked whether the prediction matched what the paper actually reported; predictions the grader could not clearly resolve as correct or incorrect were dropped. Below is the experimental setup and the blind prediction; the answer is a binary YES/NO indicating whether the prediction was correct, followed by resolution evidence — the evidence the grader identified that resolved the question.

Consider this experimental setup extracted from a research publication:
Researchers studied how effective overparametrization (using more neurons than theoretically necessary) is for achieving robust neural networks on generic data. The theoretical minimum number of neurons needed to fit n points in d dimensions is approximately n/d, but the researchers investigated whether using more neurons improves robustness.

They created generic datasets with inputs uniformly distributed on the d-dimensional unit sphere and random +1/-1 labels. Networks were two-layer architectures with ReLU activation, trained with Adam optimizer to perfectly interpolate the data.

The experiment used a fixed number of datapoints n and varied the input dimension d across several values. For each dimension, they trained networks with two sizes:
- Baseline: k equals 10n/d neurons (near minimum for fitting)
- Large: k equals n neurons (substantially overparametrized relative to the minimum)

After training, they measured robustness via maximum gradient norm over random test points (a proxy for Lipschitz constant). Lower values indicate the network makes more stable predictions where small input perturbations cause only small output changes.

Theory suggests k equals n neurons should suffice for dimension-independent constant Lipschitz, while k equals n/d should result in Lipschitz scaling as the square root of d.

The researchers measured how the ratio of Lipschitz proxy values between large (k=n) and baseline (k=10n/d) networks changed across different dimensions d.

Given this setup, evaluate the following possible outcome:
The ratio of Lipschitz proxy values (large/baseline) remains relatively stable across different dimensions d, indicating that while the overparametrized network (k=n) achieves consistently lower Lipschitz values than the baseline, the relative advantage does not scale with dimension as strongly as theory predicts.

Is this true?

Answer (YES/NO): NO